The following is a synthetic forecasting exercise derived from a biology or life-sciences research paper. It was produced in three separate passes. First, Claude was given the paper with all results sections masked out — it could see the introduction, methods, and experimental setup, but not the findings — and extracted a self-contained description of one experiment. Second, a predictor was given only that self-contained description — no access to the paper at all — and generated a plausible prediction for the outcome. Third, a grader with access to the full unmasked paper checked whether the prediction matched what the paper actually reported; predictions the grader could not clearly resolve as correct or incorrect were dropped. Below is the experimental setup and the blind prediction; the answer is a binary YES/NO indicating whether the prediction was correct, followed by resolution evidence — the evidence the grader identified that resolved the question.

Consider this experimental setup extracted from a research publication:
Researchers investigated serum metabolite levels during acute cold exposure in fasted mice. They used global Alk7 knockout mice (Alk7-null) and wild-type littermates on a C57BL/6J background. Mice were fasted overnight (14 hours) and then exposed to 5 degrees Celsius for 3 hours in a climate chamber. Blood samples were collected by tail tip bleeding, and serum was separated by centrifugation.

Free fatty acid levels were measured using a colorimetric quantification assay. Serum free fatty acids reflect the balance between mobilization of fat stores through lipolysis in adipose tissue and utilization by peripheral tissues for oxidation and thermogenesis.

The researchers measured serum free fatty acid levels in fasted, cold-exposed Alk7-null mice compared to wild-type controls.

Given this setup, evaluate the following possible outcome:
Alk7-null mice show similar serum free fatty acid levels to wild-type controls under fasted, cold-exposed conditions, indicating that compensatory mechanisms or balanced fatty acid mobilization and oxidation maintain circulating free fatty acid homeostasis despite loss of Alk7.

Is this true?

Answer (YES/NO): YES